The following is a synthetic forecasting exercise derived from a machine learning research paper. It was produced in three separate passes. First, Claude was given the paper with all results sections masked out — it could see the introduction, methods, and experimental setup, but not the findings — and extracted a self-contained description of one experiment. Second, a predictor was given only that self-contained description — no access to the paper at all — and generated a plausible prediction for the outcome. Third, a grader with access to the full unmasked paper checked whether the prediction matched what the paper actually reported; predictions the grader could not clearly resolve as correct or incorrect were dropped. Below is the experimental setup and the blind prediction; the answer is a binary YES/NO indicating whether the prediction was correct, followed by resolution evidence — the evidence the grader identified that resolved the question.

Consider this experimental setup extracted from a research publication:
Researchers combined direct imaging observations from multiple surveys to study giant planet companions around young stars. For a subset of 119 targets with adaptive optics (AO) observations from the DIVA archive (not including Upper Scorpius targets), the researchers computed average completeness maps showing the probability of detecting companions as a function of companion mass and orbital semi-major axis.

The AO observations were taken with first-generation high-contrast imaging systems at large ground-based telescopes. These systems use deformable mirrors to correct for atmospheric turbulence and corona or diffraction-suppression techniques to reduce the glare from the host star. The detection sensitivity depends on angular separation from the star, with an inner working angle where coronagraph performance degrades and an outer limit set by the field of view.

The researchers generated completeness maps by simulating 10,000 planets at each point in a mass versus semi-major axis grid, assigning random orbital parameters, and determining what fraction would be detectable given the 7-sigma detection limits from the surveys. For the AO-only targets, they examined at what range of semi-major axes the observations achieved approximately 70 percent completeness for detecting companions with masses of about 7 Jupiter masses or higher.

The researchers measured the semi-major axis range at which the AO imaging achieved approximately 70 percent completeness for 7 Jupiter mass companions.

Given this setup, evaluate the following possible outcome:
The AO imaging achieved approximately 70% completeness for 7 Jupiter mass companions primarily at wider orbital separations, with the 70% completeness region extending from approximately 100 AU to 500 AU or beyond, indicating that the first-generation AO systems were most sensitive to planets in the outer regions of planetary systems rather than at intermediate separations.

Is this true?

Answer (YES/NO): NO